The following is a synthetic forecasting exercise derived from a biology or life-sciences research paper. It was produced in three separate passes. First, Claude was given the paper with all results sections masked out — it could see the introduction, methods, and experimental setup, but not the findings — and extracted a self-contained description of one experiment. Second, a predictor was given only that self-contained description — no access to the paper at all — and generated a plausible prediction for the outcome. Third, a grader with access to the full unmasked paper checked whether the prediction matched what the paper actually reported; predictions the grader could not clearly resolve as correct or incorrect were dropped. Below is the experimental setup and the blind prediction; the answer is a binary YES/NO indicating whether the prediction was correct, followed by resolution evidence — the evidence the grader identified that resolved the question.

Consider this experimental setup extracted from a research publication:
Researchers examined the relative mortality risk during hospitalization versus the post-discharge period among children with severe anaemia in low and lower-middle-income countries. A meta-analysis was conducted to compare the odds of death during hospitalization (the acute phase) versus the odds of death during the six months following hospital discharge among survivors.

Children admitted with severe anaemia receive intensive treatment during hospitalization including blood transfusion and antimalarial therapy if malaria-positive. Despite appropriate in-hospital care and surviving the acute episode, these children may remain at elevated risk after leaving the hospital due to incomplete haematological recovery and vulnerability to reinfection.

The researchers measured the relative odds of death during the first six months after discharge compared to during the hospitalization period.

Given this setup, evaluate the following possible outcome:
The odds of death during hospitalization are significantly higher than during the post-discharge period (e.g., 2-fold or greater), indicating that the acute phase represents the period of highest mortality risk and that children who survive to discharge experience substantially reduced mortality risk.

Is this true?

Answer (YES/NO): NO